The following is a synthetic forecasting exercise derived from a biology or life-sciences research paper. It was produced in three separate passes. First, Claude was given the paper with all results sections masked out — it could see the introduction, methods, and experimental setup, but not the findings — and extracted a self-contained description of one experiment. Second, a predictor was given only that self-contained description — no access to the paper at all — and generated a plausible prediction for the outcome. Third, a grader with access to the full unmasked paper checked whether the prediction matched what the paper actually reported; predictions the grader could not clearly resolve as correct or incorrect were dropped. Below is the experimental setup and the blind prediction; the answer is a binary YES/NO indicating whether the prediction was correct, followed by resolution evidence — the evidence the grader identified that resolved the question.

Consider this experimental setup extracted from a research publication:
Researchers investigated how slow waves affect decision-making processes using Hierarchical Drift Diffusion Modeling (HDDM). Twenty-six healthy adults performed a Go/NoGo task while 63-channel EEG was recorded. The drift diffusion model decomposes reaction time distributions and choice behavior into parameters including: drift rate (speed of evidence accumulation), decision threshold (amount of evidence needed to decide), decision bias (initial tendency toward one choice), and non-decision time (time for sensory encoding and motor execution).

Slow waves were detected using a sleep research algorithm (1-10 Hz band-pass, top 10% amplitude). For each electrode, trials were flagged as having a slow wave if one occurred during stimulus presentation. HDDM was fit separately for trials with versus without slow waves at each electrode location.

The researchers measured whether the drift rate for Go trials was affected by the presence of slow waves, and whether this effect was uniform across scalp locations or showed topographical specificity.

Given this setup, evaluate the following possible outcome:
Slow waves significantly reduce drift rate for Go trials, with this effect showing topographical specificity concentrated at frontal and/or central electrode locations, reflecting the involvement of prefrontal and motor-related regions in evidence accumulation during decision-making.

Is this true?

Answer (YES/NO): NO